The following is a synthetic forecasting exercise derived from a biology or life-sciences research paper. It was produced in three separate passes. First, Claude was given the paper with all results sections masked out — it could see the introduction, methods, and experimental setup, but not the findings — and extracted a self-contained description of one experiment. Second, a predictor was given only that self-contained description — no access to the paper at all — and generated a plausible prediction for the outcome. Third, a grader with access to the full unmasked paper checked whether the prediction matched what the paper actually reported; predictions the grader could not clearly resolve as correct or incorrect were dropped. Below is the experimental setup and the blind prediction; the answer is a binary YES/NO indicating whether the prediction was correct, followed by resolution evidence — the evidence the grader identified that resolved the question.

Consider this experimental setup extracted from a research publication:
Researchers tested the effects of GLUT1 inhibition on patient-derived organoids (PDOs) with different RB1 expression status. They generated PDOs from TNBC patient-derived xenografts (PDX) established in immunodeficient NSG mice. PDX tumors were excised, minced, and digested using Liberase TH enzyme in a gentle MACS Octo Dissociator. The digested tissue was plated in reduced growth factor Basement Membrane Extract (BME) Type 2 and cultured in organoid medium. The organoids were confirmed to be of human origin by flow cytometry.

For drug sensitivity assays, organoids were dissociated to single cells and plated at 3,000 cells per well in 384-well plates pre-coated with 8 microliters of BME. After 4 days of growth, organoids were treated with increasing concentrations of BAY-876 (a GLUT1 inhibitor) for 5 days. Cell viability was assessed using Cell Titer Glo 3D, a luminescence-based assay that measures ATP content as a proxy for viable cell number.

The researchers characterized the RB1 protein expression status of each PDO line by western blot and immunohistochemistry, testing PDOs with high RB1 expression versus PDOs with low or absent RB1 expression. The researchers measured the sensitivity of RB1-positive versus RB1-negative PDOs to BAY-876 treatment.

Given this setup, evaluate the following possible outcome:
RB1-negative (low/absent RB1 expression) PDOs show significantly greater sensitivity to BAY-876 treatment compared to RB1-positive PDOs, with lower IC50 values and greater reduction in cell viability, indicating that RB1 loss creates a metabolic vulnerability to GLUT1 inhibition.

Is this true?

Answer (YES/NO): NO